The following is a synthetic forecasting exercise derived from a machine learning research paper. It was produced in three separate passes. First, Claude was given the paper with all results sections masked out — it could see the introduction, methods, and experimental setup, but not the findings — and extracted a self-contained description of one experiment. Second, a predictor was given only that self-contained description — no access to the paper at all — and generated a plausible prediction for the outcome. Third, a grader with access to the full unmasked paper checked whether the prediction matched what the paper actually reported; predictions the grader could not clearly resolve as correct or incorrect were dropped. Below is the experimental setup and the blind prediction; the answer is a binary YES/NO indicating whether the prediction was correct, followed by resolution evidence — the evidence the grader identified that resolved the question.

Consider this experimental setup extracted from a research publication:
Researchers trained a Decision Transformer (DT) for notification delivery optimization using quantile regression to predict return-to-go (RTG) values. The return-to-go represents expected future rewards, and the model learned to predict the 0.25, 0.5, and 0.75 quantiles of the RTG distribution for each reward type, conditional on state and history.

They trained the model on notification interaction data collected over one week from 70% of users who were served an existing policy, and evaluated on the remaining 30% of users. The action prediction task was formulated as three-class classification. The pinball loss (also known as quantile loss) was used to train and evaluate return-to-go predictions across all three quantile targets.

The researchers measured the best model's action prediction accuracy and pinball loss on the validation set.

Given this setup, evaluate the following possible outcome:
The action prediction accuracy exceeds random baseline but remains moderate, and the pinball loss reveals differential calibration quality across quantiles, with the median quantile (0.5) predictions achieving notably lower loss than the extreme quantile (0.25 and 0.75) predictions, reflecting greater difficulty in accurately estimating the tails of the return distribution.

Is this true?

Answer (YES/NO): NO